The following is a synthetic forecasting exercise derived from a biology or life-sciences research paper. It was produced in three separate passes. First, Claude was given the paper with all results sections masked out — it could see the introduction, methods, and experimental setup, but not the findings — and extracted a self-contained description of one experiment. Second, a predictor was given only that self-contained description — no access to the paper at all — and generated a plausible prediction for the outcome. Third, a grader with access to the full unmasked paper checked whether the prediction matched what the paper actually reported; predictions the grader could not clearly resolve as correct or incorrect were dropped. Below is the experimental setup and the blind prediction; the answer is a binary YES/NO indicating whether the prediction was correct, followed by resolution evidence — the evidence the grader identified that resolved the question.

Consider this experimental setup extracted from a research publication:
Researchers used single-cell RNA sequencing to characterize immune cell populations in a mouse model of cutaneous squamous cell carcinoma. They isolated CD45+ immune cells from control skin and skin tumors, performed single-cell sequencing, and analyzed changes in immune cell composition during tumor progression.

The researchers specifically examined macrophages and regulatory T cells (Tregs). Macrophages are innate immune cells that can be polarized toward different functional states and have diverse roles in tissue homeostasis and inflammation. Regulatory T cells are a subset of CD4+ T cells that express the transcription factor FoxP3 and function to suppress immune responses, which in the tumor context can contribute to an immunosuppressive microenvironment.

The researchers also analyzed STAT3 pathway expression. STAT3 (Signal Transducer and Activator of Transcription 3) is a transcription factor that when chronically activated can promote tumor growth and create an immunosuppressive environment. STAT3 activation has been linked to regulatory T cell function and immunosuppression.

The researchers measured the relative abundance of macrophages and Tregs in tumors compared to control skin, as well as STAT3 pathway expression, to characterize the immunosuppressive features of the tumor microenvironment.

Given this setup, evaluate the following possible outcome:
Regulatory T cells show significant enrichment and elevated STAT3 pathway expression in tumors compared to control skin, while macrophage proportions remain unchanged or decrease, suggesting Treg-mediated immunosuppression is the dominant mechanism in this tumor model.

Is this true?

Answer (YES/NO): NO